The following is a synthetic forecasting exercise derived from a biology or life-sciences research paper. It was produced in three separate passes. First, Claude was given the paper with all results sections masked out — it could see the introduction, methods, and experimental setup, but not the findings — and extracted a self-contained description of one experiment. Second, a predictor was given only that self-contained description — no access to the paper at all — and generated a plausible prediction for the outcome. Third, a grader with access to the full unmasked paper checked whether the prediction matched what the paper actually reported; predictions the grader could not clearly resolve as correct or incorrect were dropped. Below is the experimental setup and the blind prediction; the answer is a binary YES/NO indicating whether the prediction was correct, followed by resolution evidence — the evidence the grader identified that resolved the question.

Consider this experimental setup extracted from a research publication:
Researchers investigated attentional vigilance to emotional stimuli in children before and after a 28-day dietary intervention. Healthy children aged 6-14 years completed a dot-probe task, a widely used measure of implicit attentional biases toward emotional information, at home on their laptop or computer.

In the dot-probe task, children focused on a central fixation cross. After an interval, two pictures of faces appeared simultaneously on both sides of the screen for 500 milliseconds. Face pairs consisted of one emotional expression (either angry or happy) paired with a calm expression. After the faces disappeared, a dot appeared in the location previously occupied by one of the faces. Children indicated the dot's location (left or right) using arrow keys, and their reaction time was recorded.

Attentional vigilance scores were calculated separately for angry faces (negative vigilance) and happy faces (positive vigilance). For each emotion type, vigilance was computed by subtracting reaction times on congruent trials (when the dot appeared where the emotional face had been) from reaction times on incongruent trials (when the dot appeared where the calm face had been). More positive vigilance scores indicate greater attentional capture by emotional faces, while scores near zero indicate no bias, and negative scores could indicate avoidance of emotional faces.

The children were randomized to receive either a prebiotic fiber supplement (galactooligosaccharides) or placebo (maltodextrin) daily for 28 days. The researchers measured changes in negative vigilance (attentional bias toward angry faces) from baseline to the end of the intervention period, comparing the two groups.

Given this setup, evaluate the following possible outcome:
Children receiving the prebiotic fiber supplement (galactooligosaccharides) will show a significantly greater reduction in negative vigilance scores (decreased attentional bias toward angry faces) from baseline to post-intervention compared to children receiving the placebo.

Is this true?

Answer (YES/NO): NO